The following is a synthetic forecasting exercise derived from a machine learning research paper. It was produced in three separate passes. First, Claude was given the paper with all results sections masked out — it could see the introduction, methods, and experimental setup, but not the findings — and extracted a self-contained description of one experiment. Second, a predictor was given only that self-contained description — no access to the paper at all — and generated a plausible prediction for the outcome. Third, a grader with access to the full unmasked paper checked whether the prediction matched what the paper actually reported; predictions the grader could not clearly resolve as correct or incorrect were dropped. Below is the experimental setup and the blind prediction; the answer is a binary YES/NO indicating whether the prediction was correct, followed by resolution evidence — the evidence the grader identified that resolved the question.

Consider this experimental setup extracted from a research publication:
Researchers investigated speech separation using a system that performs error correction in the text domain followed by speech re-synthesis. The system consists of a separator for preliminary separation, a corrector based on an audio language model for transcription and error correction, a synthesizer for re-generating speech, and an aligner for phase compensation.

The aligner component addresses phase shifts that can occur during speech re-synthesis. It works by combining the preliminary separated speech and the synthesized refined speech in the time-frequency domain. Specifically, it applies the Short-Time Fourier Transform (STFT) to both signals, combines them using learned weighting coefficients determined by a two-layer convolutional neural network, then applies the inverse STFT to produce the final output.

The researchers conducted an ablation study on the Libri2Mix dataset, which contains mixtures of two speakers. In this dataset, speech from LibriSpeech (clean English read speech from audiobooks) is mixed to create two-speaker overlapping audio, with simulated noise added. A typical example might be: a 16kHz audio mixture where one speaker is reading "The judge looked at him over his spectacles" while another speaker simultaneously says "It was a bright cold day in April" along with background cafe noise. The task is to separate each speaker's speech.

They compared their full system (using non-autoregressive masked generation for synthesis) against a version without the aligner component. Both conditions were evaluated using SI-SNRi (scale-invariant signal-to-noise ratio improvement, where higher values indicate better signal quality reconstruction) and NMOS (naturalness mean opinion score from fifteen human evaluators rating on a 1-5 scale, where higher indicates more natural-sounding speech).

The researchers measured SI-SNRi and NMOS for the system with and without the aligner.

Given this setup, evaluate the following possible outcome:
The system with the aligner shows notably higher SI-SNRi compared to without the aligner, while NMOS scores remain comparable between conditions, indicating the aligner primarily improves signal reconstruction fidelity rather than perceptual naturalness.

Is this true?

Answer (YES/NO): NO